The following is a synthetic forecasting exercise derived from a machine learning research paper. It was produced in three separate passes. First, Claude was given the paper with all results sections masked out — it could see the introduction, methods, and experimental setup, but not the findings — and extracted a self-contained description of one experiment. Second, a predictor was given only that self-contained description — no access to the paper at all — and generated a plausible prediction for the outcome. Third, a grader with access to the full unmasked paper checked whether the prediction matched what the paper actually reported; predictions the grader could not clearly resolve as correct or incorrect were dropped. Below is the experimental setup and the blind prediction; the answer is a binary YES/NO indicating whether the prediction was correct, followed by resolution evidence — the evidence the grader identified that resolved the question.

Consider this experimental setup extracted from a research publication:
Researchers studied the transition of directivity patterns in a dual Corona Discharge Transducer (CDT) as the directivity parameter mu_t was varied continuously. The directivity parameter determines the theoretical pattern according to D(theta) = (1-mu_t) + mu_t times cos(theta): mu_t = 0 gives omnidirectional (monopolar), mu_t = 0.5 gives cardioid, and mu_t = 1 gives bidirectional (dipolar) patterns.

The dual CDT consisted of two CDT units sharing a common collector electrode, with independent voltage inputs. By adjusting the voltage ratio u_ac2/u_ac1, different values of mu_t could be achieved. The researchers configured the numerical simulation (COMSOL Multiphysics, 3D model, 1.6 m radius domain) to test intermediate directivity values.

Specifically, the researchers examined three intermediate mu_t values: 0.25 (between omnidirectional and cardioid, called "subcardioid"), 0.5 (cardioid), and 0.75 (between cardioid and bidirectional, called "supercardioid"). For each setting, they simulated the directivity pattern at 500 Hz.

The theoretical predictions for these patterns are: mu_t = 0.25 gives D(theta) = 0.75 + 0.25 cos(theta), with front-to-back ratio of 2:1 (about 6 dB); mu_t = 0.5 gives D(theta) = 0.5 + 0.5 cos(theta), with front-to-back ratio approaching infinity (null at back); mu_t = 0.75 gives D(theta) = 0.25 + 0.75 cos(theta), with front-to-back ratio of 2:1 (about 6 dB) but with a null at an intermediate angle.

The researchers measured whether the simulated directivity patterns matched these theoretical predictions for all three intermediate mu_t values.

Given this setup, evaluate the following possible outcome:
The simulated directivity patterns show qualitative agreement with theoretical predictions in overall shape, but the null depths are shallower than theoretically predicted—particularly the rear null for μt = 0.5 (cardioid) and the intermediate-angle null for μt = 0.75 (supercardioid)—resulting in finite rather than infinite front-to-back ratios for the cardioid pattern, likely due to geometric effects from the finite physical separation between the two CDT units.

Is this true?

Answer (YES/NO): NO